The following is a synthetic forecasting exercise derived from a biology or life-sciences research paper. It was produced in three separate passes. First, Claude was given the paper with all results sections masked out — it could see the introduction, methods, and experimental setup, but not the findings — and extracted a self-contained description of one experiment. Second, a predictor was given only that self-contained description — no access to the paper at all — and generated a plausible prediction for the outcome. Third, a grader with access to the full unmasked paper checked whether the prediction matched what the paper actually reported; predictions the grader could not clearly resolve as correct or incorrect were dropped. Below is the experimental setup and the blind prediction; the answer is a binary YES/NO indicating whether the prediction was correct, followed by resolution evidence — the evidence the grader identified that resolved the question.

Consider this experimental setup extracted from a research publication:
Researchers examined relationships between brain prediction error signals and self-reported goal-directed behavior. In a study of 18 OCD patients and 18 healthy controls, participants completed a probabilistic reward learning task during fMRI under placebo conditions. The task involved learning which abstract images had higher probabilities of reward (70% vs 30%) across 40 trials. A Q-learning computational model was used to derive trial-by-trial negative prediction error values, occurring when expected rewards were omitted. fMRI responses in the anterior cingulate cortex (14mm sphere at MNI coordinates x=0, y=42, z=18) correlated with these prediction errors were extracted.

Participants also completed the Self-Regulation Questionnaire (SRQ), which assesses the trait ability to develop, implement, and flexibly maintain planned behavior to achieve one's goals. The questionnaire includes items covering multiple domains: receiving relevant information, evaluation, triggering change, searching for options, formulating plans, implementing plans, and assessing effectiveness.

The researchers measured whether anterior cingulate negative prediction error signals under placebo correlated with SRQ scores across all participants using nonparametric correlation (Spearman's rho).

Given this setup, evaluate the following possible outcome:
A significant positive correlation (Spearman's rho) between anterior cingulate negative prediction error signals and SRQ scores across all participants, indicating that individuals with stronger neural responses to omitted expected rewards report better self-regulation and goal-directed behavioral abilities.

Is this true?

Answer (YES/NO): NO